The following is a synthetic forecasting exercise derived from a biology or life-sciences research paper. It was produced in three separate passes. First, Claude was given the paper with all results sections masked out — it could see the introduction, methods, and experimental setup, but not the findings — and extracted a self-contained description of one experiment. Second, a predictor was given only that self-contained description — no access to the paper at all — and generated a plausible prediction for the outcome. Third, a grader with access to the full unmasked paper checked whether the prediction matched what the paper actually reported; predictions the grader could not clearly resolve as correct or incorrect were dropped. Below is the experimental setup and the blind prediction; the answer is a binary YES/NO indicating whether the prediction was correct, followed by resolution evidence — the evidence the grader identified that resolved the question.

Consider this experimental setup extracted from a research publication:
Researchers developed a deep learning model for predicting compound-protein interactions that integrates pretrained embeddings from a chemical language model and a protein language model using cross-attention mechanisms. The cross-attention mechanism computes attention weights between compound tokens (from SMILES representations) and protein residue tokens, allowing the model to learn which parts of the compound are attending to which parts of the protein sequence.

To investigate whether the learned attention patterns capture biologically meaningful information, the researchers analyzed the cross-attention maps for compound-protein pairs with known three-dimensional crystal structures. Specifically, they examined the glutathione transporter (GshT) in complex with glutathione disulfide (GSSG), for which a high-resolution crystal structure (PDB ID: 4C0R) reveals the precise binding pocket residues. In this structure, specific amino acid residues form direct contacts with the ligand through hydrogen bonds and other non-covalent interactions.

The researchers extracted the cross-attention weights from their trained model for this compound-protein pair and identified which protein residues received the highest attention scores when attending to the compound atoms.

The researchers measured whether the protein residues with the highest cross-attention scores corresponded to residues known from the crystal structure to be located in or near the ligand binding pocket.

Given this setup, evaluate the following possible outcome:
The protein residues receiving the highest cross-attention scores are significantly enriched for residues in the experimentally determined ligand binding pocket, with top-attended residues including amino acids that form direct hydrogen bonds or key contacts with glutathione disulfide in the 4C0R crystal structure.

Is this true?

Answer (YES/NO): YES